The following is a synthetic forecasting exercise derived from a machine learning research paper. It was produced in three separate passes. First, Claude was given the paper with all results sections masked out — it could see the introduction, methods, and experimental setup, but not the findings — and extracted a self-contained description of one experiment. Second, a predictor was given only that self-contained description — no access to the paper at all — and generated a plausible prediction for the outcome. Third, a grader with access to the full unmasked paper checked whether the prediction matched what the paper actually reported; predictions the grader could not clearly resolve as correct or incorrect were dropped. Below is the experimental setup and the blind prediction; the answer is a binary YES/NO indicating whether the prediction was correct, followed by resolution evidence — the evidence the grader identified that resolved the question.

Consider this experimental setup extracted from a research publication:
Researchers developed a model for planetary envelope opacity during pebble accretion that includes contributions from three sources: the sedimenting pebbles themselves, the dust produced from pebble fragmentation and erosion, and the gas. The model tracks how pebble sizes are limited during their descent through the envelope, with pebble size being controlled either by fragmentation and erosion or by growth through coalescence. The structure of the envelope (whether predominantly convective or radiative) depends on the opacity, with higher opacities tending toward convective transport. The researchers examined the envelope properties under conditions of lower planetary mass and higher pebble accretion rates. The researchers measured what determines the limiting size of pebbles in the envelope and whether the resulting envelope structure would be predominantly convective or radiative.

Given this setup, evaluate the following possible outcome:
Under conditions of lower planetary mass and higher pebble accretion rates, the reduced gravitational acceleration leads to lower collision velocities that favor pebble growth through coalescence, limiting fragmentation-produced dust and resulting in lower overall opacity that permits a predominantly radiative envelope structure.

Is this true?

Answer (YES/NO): NO